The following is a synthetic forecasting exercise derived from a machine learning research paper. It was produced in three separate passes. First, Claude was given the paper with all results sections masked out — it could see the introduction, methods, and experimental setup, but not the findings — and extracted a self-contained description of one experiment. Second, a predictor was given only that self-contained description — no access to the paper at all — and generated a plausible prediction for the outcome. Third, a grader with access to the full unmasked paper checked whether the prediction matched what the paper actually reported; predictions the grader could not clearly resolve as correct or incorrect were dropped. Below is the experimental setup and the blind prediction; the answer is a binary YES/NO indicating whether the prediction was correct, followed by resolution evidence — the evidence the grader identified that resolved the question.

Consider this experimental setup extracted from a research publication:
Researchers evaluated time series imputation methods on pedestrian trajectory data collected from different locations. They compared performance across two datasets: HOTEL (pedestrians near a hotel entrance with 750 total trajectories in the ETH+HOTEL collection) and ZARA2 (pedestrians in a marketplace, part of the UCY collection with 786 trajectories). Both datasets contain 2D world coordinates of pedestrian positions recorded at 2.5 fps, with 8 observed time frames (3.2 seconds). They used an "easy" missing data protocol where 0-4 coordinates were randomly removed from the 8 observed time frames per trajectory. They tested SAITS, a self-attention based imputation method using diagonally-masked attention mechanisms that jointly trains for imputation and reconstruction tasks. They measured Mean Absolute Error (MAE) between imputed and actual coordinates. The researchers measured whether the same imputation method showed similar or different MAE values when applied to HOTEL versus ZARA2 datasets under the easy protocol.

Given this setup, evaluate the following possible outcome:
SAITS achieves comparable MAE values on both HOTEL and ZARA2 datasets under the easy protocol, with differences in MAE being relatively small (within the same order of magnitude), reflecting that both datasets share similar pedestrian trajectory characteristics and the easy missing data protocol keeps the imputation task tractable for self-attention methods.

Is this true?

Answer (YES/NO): NO